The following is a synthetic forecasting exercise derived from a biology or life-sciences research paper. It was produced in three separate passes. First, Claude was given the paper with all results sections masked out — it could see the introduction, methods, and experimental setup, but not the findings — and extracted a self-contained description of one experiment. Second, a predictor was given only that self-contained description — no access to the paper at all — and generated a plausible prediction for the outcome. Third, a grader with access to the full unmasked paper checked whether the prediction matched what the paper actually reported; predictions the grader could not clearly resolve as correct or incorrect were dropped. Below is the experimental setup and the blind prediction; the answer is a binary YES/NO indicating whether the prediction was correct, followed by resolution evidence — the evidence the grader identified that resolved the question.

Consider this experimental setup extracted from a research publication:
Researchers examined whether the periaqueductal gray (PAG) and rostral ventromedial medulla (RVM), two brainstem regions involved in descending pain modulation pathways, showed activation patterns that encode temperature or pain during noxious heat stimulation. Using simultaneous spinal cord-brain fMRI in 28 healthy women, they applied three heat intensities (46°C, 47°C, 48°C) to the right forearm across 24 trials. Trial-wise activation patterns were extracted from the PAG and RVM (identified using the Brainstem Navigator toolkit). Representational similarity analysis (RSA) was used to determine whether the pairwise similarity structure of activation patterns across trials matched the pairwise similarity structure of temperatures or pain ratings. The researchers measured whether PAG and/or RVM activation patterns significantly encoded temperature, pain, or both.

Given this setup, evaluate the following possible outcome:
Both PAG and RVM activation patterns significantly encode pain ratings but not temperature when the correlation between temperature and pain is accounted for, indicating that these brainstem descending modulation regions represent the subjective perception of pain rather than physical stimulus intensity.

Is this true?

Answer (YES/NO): NO